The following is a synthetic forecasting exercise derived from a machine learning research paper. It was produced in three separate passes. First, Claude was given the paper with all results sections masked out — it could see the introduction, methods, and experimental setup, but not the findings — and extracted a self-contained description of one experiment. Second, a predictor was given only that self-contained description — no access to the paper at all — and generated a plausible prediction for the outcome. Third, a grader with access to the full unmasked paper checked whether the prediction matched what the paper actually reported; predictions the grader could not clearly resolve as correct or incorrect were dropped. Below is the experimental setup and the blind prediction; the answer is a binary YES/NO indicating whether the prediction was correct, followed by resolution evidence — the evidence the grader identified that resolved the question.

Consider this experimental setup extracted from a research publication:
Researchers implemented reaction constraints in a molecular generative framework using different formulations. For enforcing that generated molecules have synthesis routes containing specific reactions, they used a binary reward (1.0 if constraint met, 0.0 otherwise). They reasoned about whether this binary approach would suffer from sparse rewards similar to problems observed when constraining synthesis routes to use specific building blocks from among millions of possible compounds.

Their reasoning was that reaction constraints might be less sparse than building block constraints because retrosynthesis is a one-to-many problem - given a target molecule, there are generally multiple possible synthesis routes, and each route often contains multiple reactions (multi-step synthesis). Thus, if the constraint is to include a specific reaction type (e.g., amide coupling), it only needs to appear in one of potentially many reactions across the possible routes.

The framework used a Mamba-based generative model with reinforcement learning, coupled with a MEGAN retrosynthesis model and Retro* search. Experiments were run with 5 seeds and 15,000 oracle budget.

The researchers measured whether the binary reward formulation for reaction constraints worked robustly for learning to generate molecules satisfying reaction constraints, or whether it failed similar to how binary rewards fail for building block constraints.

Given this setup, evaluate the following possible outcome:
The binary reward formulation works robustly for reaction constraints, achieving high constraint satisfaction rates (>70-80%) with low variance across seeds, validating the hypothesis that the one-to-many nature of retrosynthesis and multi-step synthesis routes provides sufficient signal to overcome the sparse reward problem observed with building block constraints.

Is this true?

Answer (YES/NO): NO